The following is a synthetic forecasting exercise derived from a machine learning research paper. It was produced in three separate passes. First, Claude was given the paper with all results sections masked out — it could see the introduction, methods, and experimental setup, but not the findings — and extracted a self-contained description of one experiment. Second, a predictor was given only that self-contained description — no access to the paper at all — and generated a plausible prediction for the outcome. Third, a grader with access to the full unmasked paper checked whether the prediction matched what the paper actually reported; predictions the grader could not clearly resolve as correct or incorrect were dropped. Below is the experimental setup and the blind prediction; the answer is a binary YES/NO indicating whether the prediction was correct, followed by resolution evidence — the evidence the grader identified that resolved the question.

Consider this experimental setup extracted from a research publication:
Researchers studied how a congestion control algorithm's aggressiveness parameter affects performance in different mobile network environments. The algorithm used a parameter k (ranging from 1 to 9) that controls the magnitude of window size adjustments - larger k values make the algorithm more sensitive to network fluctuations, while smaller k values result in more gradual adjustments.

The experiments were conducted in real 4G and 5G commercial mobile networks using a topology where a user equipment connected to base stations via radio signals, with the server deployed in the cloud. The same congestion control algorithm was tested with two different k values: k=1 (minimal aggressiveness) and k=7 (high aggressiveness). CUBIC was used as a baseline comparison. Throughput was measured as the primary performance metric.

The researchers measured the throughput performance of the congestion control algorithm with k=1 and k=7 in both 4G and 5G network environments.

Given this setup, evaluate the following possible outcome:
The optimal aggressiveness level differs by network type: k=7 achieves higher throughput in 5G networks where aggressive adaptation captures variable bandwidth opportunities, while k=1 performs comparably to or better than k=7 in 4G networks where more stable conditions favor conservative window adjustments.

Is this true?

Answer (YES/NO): YES